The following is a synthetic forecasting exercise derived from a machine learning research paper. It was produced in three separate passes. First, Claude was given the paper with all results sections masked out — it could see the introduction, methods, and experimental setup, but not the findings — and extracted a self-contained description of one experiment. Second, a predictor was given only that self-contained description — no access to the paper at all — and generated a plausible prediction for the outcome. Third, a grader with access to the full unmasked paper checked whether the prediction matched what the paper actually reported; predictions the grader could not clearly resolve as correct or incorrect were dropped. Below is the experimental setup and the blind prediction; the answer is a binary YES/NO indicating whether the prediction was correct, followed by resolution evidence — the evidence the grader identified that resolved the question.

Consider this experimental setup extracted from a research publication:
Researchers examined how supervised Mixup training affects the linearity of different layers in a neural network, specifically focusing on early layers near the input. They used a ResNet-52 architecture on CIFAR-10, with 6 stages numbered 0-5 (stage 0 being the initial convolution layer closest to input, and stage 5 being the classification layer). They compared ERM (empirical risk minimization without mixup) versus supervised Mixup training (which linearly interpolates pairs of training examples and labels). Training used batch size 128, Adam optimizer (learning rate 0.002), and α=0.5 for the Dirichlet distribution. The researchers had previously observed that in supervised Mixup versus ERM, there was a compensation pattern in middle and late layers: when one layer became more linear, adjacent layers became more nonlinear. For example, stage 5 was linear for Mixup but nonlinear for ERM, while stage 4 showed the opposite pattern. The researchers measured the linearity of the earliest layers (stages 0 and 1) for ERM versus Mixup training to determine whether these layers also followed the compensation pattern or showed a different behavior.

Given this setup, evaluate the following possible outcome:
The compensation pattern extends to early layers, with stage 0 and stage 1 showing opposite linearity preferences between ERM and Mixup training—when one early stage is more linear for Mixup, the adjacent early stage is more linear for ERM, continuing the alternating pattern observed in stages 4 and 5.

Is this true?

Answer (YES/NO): NO